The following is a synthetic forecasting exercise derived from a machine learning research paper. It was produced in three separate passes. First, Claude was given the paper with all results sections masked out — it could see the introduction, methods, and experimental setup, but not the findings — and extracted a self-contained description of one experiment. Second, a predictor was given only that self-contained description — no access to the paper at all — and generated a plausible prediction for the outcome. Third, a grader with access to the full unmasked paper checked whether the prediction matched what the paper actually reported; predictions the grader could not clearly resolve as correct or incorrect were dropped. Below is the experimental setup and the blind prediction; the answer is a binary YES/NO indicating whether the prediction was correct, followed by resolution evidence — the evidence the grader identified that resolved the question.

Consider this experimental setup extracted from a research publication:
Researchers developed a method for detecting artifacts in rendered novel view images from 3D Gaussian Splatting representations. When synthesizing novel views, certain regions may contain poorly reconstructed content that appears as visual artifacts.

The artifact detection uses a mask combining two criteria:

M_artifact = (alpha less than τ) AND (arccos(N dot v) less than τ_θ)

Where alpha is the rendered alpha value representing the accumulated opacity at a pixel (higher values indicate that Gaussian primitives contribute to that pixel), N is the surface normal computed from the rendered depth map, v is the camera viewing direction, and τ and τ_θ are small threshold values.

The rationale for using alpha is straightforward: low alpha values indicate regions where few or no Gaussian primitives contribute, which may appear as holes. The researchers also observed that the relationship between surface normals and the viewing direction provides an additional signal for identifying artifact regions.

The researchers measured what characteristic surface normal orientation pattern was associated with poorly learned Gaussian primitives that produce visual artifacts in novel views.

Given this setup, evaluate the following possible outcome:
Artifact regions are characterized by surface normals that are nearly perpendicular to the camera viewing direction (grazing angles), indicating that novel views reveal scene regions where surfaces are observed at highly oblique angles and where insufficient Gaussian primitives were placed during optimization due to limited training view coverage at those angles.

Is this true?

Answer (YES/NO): NO